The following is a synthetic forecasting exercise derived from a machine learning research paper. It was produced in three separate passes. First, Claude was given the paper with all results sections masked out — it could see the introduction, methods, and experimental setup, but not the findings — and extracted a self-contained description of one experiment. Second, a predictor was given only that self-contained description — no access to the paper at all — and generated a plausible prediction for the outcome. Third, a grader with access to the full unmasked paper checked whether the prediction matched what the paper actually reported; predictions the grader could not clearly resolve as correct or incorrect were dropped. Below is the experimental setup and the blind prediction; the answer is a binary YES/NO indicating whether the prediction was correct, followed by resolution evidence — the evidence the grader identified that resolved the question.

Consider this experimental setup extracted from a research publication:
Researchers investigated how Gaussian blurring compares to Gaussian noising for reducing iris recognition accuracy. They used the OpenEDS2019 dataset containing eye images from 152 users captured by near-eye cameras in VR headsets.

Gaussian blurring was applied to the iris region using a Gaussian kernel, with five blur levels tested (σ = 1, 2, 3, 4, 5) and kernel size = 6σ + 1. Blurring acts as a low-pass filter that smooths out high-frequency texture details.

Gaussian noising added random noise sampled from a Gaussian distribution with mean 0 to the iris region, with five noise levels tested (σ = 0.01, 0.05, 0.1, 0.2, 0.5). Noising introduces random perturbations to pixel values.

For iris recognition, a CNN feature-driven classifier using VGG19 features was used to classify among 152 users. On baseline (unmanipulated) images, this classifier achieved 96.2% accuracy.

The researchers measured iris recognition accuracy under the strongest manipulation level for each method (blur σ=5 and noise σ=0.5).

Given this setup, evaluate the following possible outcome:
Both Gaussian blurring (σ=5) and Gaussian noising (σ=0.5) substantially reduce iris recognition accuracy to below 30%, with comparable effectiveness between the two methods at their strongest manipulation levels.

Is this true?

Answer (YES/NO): NO